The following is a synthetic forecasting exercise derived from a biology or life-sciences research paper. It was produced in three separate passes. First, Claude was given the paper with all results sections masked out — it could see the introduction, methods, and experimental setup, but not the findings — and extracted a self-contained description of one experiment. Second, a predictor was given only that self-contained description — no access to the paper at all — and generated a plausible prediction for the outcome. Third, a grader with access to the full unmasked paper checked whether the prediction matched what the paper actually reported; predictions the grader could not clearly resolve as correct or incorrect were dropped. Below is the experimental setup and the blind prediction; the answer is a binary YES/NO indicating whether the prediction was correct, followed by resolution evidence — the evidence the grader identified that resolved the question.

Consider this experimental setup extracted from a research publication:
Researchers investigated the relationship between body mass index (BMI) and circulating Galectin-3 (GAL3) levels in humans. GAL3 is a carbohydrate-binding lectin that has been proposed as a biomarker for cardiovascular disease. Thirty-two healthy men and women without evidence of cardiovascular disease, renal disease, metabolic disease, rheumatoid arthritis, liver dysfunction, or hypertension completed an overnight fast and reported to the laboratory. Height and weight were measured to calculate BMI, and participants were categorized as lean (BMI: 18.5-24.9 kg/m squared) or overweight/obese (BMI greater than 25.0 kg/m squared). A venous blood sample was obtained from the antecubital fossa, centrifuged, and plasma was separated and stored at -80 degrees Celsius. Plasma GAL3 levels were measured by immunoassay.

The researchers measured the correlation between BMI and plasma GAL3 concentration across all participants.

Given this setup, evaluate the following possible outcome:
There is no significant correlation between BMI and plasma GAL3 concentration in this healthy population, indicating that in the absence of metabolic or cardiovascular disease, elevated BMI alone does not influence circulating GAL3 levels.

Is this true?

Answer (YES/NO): NO